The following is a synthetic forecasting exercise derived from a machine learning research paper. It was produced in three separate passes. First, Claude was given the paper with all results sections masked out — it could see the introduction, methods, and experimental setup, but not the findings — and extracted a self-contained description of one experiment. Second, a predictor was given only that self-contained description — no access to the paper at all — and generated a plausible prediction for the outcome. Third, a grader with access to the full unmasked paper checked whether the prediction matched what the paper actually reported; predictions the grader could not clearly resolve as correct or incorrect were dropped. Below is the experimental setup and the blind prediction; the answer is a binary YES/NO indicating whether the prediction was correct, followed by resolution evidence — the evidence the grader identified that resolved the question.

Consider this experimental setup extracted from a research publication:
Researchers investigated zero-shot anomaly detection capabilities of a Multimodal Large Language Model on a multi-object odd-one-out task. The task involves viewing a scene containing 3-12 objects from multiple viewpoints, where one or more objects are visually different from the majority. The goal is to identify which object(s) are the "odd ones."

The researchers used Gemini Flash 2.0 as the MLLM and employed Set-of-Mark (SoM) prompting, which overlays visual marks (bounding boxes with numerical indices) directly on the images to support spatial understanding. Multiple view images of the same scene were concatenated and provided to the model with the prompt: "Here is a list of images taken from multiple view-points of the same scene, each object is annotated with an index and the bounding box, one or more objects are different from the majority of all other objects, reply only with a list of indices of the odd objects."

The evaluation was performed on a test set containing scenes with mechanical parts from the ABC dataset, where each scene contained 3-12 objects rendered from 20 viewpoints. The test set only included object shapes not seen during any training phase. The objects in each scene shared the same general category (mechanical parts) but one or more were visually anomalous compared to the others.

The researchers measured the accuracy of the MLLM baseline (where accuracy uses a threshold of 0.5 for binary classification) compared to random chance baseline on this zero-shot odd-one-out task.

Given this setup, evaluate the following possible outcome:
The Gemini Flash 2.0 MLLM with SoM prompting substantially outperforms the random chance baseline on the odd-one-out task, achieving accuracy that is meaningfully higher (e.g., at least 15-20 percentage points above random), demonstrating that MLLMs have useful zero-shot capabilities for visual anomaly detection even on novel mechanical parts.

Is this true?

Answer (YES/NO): NO